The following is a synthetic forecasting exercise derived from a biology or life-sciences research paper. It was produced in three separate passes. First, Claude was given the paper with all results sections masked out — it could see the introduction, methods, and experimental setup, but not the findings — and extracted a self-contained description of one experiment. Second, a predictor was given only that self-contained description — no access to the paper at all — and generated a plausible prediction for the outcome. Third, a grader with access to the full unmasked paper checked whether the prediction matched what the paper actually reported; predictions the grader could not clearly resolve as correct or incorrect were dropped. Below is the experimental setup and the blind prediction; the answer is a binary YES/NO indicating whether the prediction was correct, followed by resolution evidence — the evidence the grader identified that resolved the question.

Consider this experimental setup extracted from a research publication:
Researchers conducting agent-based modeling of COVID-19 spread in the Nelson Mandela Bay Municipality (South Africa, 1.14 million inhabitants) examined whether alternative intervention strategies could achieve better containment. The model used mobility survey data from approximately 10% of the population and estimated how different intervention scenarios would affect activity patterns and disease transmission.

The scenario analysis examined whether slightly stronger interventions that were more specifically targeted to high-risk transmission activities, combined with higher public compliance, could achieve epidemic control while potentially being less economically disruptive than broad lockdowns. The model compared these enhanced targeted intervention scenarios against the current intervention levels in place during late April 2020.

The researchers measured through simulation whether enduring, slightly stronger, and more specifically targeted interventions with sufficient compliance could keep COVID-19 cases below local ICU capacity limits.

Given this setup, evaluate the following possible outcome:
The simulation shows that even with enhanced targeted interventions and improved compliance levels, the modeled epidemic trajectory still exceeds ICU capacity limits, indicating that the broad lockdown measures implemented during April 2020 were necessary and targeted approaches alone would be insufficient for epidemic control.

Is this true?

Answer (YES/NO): NO